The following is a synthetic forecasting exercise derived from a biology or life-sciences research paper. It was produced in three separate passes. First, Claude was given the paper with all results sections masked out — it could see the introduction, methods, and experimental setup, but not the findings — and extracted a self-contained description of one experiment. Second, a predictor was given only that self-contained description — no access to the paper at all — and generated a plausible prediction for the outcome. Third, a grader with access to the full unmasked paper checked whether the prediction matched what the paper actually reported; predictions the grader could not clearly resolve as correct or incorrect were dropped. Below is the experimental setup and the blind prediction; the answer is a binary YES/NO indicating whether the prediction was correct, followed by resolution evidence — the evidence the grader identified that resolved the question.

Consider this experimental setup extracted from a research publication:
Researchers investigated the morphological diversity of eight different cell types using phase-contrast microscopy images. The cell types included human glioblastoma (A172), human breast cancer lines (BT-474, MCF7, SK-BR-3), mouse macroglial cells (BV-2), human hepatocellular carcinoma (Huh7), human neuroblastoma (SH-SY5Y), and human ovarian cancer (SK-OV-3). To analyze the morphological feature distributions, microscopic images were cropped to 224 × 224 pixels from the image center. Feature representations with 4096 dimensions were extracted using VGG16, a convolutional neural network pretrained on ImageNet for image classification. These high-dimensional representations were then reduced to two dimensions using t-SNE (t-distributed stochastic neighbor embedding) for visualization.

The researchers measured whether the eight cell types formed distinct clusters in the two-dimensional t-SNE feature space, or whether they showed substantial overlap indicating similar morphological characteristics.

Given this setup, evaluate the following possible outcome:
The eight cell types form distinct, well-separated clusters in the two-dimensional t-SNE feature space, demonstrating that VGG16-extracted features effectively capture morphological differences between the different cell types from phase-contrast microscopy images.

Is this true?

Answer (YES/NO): YES